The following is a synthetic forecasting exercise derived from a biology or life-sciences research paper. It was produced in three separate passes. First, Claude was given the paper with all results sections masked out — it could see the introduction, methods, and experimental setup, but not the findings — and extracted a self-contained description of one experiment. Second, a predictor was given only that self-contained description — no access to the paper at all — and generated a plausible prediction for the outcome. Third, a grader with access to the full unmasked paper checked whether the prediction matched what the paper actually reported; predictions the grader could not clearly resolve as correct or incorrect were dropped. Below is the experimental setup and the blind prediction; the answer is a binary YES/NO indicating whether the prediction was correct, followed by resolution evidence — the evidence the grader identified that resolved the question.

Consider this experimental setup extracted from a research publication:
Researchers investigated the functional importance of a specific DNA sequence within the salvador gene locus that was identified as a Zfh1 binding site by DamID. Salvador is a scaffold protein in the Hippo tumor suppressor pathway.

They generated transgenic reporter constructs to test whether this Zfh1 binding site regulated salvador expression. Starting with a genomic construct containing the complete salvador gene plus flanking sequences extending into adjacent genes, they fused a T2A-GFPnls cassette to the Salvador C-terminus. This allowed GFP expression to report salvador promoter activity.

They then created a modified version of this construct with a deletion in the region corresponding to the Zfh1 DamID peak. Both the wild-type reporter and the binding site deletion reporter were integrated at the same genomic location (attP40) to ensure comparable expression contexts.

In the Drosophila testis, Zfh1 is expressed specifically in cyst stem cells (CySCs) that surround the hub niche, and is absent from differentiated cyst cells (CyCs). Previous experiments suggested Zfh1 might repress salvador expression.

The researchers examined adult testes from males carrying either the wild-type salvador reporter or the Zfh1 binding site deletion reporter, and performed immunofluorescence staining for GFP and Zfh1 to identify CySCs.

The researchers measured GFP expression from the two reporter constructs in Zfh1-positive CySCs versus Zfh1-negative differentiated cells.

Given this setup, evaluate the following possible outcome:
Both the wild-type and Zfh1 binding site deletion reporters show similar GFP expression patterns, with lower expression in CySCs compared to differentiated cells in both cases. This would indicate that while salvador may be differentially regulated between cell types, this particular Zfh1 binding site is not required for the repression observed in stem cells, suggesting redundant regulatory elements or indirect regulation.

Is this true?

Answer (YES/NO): NO